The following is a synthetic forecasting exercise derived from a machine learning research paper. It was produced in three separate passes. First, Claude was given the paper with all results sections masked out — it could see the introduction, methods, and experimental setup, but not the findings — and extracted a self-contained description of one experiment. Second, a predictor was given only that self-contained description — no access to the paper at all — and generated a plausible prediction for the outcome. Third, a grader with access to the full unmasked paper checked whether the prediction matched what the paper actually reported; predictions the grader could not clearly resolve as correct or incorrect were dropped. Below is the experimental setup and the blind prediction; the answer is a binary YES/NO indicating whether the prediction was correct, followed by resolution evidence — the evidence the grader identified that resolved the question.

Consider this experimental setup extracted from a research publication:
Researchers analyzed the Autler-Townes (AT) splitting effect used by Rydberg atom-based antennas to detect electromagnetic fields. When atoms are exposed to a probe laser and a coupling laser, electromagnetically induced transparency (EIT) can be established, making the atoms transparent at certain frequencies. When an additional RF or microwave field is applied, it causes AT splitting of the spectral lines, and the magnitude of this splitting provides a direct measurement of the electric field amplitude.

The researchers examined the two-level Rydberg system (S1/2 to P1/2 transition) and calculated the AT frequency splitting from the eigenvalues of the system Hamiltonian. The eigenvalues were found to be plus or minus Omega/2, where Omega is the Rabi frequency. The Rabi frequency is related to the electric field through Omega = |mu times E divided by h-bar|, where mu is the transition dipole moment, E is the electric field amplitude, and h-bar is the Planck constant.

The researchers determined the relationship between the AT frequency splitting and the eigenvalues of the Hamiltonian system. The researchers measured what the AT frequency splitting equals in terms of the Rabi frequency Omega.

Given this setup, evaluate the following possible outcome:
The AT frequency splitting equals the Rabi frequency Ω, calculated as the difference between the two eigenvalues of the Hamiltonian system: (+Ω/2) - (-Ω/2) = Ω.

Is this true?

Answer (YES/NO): YES